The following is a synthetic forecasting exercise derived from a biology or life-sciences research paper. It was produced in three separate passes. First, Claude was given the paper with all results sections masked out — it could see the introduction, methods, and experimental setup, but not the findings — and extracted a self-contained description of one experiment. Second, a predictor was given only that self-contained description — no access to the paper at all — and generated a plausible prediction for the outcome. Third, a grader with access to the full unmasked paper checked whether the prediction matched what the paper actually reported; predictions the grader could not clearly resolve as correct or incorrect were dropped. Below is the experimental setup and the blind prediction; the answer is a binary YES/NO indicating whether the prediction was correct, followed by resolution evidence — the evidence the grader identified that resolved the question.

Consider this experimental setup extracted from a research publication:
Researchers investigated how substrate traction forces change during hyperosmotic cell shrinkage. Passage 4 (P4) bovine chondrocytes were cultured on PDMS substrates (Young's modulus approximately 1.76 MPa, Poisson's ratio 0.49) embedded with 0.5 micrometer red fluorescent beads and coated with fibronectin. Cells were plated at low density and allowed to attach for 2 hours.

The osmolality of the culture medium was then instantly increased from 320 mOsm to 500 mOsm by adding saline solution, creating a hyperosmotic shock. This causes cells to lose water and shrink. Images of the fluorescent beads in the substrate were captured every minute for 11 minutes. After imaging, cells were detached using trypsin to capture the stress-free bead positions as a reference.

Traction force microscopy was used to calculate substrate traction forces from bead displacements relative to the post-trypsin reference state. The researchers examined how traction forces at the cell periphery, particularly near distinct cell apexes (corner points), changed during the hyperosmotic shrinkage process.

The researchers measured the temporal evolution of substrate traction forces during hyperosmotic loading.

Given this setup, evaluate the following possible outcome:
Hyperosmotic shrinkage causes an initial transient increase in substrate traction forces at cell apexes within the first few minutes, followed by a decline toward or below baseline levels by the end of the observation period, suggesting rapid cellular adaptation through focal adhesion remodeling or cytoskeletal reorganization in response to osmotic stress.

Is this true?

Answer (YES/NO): NO